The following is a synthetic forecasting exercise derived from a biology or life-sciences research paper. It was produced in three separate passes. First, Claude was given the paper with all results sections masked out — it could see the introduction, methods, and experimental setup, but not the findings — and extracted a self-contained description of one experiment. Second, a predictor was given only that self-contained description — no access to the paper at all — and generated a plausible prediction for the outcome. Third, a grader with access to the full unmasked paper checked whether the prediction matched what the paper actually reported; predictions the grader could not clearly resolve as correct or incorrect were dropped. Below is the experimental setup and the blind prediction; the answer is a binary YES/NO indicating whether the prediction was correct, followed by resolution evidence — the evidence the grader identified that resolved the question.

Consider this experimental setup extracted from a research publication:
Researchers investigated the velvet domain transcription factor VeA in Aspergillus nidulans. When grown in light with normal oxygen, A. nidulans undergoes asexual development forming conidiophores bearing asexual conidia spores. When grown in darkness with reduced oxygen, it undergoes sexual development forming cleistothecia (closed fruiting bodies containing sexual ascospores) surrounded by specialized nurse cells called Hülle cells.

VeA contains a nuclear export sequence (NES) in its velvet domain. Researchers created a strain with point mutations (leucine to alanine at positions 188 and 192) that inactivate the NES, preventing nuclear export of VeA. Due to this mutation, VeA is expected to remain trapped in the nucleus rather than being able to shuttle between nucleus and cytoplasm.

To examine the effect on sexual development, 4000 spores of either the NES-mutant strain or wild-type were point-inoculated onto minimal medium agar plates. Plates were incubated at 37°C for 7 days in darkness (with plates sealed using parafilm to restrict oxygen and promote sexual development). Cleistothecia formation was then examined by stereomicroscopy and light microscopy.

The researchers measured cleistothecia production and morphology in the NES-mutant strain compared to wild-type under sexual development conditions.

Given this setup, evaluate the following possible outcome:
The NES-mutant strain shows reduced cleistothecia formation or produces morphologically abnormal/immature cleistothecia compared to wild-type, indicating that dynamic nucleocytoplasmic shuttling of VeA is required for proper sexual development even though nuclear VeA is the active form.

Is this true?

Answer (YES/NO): NO